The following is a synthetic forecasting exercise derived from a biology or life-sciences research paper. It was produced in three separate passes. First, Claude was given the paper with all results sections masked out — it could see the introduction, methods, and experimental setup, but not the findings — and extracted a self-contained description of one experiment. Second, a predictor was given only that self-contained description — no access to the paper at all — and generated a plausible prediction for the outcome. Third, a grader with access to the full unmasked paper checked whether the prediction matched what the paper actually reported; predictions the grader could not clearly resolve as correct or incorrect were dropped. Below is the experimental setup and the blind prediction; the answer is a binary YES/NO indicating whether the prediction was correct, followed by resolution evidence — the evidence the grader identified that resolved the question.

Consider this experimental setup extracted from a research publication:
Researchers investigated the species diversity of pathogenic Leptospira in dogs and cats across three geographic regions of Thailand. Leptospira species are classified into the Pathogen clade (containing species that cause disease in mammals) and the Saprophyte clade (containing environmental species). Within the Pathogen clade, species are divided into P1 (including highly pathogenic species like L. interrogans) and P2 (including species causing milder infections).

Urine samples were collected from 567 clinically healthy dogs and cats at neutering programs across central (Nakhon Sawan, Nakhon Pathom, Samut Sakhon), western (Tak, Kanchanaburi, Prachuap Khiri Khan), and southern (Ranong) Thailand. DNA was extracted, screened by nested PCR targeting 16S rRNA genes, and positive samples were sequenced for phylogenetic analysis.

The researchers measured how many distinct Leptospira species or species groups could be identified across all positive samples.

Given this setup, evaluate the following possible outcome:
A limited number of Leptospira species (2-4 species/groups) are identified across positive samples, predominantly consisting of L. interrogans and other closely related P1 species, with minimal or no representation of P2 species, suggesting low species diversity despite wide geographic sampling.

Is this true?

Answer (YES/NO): NO